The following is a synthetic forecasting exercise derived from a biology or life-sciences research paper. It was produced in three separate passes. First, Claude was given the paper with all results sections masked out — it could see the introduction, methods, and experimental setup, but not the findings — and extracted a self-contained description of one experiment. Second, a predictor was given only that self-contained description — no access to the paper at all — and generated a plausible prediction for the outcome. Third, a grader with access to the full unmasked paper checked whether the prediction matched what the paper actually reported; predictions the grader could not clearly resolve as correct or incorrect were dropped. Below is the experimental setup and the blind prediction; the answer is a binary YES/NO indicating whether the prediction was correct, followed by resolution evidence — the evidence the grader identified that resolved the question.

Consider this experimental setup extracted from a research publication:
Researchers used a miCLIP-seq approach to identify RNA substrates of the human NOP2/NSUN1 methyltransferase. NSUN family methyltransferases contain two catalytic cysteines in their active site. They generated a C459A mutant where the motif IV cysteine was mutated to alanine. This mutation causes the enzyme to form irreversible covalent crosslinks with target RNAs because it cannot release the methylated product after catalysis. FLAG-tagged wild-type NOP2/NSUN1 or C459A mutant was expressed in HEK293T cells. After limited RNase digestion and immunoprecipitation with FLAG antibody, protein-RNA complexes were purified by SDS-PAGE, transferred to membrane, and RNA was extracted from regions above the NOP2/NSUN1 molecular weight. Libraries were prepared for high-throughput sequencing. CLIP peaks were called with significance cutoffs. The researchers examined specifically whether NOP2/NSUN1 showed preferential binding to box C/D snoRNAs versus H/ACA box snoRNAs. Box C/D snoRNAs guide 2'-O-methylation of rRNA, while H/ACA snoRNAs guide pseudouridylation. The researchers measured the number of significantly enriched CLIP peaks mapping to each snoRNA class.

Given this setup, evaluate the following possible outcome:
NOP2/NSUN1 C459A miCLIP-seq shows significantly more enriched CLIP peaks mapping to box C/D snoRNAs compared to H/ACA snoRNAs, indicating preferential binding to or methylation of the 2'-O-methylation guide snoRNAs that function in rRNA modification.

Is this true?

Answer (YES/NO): YES